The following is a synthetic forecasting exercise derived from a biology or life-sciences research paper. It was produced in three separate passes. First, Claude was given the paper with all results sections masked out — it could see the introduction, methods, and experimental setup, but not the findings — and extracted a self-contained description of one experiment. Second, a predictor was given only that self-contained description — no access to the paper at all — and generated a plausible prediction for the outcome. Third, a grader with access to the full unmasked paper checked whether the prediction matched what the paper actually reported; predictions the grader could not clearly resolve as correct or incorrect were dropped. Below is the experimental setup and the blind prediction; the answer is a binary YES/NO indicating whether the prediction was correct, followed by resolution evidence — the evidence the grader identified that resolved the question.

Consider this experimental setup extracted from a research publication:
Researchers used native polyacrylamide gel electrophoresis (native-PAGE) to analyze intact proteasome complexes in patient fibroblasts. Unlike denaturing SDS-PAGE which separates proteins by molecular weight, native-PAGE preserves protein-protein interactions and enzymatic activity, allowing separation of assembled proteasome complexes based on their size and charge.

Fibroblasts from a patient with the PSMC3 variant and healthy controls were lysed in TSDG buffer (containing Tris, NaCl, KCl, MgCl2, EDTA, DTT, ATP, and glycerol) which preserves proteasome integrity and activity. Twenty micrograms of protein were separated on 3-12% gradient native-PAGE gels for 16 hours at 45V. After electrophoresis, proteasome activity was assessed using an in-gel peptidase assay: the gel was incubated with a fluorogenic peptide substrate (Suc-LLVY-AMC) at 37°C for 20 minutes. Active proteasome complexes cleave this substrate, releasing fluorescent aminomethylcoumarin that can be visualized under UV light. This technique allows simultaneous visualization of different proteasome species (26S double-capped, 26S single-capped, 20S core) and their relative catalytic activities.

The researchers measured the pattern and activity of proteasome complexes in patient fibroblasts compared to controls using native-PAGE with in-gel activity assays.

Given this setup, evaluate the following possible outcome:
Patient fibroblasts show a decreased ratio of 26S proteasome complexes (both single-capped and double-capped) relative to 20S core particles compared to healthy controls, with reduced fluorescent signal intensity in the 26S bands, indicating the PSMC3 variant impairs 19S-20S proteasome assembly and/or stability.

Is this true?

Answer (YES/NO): NO